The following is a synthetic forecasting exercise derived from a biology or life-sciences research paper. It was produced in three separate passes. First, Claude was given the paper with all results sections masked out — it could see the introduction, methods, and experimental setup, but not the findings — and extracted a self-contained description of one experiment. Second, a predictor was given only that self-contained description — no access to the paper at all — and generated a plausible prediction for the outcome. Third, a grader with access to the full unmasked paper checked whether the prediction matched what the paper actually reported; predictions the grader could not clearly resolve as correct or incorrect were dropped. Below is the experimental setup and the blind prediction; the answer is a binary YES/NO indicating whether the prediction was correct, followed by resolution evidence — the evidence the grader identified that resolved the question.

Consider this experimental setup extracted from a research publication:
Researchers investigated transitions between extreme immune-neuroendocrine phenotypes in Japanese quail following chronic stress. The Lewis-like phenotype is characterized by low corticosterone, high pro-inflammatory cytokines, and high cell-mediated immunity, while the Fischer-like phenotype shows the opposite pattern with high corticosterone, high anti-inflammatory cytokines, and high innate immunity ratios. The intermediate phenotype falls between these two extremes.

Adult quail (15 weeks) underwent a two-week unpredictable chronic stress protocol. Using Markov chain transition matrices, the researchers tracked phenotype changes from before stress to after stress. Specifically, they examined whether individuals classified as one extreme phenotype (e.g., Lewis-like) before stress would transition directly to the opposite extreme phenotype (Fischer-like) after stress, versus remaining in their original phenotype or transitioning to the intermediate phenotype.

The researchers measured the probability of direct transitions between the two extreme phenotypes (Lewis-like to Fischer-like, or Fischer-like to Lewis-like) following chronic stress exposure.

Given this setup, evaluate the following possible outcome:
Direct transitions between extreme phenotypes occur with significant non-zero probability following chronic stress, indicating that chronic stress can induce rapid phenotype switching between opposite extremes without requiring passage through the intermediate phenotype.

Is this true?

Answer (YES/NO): YES